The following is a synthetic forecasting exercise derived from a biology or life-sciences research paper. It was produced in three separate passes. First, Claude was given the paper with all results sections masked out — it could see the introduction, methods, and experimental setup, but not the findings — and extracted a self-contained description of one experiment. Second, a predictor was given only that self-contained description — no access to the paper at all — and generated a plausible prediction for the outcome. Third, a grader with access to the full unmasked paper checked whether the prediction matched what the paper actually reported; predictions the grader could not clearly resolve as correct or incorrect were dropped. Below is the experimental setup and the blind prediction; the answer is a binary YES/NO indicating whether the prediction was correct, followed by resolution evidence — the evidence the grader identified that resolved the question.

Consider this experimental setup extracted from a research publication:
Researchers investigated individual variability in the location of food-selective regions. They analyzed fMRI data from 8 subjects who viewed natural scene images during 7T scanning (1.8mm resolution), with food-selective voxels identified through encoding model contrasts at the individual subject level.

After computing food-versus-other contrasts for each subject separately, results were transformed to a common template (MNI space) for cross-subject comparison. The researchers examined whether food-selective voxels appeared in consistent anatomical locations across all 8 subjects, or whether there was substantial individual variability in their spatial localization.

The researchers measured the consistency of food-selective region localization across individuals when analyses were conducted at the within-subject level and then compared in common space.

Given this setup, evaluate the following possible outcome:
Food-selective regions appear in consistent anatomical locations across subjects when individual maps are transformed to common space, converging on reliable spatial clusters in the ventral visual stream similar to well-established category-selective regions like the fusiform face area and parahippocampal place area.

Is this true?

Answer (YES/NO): NO